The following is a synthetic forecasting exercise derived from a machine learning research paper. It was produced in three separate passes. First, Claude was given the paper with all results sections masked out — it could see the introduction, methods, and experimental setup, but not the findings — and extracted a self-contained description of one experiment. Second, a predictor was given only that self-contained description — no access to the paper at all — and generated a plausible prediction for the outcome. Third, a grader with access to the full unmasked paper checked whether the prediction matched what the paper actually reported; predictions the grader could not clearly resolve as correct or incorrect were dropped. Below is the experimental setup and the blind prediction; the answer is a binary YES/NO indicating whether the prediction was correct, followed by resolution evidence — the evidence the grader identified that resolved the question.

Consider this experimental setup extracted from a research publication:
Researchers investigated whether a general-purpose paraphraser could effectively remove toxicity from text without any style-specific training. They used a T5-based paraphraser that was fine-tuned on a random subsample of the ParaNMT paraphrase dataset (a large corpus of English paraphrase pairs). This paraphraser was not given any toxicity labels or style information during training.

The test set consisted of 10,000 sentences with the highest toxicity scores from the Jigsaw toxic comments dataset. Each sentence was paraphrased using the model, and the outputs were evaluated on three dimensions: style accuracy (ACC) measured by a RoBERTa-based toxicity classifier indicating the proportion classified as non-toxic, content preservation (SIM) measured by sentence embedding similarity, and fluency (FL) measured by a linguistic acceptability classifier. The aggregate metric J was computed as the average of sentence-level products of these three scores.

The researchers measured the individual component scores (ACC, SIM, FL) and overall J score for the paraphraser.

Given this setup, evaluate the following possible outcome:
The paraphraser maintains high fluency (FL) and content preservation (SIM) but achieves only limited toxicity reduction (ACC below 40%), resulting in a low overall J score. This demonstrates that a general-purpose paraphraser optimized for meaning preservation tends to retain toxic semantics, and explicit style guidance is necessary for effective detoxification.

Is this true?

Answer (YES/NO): YES